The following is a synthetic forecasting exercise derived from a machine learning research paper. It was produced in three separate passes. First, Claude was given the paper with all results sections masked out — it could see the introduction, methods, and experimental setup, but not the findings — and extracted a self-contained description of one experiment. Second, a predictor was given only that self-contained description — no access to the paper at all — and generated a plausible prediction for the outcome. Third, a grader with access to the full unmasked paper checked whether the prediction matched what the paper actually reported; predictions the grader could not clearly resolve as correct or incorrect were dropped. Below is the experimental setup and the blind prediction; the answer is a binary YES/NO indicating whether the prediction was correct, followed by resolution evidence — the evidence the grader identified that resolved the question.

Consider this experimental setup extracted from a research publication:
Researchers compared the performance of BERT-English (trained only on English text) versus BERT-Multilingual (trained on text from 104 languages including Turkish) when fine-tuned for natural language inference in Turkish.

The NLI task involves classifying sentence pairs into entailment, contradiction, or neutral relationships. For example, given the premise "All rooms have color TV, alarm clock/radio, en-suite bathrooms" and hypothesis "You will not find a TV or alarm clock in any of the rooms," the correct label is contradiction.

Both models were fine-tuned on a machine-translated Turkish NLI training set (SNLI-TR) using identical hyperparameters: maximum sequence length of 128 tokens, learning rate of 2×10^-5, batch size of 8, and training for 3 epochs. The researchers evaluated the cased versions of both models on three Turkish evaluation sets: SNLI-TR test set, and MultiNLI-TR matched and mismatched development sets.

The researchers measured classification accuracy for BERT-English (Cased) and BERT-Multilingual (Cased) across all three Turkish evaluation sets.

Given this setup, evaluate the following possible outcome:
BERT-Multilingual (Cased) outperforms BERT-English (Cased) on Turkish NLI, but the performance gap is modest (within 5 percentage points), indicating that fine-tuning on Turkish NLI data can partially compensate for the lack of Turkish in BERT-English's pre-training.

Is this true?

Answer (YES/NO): NO